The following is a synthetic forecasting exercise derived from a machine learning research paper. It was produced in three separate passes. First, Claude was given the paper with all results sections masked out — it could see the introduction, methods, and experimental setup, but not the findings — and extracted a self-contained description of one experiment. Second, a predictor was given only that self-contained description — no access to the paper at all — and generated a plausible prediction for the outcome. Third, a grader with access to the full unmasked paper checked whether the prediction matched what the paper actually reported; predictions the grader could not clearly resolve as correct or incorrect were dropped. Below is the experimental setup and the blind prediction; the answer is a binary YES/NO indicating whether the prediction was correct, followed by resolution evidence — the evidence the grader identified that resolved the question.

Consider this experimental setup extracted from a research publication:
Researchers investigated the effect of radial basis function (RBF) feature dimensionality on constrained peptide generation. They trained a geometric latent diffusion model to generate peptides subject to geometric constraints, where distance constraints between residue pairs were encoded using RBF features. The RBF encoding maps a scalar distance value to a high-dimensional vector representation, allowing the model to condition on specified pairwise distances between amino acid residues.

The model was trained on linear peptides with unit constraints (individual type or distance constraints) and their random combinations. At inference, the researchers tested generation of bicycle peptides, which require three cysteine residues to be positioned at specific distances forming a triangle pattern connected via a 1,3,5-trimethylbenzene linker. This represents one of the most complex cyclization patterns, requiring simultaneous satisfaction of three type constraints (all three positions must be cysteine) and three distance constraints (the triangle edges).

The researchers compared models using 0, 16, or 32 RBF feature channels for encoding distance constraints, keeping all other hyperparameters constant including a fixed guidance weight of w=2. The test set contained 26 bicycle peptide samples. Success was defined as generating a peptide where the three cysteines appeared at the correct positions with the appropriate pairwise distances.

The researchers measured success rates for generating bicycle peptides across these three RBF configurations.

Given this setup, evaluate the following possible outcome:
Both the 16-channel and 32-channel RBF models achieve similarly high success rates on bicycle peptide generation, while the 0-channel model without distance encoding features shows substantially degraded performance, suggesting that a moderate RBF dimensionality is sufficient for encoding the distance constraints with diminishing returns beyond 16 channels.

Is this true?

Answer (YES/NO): NO